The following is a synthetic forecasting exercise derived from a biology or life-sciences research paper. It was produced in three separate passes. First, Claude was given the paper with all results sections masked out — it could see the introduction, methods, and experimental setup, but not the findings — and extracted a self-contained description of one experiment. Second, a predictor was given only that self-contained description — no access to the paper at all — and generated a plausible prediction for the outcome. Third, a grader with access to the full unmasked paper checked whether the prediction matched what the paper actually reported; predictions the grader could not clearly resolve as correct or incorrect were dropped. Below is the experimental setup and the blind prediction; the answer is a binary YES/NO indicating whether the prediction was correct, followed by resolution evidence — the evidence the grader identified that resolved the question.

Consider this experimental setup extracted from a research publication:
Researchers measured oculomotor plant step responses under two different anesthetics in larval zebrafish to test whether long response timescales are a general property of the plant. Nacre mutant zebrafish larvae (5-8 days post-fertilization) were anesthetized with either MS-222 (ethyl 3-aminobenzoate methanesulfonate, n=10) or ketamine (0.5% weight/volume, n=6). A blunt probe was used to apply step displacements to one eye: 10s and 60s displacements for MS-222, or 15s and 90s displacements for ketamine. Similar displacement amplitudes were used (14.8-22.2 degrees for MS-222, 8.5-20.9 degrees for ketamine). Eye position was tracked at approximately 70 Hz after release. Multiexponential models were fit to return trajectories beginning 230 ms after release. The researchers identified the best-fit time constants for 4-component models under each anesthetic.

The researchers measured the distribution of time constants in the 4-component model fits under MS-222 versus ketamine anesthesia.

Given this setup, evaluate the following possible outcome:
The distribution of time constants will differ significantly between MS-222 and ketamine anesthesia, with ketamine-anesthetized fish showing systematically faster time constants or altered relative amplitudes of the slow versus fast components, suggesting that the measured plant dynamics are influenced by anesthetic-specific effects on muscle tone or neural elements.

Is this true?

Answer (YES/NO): NO